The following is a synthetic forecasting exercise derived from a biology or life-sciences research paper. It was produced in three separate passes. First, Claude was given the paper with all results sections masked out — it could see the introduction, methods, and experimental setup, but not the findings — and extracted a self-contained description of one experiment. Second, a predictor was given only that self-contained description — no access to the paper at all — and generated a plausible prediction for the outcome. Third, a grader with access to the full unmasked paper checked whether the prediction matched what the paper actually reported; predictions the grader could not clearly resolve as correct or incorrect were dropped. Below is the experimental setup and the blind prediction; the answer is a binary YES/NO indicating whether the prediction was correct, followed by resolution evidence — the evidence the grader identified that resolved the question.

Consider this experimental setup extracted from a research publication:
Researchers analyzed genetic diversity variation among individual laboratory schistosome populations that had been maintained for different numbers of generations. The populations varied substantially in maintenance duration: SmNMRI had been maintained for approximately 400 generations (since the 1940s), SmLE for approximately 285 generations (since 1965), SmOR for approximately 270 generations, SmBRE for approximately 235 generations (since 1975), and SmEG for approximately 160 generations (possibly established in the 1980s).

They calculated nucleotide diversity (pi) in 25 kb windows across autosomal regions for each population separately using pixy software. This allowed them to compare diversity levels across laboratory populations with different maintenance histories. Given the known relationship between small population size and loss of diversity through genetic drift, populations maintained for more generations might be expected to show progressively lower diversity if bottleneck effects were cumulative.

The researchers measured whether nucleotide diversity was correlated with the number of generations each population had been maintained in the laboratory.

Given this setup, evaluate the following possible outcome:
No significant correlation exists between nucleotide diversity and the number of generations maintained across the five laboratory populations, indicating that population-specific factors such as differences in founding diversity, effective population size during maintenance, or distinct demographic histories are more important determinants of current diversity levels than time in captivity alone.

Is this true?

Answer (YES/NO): YES